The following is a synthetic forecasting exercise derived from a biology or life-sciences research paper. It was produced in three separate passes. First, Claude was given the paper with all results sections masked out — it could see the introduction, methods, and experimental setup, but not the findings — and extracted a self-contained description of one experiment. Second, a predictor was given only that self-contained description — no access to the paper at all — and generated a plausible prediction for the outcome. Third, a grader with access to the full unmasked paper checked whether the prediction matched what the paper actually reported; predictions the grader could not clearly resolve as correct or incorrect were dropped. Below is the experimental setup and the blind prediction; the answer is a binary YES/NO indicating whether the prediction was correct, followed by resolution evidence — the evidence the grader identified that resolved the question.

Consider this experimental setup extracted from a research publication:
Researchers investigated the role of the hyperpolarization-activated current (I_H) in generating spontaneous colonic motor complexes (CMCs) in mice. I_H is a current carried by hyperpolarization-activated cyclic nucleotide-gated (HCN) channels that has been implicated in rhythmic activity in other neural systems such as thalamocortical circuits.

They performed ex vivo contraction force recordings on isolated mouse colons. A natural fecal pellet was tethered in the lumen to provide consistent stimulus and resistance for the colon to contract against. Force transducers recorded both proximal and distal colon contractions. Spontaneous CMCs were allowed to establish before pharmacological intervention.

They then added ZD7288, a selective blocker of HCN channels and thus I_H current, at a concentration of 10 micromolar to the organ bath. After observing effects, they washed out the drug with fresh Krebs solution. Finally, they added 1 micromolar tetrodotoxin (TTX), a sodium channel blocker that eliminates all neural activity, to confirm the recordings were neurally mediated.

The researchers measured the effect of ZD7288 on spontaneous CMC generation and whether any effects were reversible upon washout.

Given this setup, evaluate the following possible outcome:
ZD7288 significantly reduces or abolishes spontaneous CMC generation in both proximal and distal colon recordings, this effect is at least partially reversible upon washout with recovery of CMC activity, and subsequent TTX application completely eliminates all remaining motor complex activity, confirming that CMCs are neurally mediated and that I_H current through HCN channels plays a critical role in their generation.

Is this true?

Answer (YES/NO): YES